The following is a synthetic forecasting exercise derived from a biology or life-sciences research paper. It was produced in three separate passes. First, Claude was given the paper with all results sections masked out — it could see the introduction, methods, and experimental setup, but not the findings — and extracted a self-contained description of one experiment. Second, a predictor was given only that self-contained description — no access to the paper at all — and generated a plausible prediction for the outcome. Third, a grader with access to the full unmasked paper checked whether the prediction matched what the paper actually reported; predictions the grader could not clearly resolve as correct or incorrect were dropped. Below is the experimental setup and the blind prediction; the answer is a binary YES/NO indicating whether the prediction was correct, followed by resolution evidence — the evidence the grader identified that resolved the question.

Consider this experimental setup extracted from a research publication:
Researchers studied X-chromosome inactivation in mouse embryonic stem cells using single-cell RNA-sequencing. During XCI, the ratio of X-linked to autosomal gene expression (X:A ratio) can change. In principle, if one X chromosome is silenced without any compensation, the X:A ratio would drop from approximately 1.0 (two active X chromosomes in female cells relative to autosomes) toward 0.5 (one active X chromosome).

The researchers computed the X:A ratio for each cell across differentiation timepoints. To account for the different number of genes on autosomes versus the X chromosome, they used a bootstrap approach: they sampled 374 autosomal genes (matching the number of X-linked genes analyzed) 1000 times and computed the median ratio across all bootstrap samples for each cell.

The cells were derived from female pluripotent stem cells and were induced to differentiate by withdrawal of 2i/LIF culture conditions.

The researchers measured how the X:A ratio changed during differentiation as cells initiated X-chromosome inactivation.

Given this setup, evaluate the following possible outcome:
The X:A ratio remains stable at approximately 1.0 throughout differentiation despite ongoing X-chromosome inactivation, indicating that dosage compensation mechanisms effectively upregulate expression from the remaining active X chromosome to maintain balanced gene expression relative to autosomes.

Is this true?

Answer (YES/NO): NO